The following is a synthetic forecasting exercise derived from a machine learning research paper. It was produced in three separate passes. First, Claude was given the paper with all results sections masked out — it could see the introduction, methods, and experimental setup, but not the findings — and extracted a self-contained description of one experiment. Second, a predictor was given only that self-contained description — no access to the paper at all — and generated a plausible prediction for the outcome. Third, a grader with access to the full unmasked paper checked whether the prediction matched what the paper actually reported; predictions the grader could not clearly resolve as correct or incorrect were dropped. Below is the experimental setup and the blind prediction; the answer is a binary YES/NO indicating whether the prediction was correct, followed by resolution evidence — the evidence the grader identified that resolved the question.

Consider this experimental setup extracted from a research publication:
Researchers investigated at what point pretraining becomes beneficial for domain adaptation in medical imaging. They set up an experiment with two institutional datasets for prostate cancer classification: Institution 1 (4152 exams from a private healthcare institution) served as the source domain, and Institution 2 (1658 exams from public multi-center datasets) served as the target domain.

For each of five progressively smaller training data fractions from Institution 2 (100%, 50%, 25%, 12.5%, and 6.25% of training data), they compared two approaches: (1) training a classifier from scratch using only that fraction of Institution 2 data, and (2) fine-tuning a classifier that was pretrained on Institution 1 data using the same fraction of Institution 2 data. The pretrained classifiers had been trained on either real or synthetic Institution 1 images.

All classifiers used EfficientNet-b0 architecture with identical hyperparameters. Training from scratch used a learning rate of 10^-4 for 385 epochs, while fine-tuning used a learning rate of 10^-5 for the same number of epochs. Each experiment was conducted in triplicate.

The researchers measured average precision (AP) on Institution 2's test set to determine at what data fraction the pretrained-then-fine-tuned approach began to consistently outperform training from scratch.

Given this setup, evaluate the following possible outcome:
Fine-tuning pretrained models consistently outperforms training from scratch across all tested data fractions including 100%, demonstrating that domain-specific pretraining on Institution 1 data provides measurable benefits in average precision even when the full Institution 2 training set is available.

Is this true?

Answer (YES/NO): NO